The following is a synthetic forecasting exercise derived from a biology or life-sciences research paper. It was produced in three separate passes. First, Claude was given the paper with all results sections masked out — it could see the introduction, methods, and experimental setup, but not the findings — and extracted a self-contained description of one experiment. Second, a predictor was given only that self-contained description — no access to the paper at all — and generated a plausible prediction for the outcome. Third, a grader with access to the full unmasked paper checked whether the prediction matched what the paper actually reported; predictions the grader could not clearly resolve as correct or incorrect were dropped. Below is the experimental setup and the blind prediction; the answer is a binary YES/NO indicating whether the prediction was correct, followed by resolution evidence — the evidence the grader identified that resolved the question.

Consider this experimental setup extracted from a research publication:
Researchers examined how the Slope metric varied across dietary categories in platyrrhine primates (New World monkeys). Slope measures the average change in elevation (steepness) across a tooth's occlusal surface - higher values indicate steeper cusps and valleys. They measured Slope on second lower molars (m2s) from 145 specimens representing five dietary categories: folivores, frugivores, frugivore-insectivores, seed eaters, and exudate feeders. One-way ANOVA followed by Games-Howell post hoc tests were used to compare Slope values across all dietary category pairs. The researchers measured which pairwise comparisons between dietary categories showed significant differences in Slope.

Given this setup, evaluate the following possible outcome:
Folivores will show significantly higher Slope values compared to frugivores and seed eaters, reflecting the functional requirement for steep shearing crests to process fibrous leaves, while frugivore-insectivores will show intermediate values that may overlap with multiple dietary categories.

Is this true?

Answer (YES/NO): NO